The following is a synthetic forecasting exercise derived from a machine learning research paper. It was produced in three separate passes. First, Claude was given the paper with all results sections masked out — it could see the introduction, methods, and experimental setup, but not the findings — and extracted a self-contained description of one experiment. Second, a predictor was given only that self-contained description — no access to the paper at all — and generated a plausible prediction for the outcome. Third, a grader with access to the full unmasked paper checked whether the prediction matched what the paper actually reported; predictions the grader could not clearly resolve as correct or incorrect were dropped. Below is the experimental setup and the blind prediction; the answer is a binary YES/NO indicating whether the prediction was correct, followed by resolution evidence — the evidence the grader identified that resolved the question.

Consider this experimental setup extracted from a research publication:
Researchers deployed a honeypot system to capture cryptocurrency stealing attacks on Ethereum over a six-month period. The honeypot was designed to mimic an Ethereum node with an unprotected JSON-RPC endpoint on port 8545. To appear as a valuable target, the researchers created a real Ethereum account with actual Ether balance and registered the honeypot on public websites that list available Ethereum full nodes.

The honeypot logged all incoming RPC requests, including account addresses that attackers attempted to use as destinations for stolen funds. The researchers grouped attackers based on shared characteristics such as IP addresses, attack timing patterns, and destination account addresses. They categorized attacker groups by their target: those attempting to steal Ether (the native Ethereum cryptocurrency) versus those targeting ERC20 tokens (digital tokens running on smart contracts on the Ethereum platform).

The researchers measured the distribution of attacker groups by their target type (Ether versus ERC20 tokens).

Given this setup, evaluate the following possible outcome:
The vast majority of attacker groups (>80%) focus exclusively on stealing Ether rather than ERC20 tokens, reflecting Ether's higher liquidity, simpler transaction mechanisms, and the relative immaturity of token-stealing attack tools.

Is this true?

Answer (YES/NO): YES